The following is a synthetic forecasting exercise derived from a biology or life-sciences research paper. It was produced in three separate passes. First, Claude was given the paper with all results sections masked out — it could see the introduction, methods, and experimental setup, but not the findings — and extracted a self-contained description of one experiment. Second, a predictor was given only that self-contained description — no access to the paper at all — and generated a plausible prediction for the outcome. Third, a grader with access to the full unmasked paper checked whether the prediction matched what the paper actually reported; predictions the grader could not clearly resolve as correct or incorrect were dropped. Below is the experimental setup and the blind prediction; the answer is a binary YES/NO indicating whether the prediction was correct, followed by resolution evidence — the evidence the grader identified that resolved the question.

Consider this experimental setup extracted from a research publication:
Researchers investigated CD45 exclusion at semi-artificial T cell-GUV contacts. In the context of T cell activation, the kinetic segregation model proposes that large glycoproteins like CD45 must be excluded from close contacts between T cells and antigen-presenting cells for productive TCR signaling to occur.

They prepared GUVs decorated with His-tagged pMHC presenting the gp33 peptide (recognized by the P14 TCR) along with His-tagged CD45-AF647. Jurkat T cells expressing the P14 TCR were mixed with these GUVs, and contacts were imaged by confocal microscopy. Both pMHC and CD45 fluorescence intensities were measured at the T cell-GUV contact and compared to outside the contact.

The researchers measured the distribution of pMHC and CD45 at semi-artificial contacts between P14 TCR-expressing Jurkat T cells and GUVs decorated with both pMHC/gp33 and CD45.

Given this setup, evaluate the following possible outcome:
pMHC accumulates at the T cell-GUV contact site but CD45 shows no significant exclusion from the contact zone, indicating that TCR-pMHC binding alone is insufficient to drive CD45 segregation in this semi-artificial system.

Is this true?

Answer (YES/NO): NO